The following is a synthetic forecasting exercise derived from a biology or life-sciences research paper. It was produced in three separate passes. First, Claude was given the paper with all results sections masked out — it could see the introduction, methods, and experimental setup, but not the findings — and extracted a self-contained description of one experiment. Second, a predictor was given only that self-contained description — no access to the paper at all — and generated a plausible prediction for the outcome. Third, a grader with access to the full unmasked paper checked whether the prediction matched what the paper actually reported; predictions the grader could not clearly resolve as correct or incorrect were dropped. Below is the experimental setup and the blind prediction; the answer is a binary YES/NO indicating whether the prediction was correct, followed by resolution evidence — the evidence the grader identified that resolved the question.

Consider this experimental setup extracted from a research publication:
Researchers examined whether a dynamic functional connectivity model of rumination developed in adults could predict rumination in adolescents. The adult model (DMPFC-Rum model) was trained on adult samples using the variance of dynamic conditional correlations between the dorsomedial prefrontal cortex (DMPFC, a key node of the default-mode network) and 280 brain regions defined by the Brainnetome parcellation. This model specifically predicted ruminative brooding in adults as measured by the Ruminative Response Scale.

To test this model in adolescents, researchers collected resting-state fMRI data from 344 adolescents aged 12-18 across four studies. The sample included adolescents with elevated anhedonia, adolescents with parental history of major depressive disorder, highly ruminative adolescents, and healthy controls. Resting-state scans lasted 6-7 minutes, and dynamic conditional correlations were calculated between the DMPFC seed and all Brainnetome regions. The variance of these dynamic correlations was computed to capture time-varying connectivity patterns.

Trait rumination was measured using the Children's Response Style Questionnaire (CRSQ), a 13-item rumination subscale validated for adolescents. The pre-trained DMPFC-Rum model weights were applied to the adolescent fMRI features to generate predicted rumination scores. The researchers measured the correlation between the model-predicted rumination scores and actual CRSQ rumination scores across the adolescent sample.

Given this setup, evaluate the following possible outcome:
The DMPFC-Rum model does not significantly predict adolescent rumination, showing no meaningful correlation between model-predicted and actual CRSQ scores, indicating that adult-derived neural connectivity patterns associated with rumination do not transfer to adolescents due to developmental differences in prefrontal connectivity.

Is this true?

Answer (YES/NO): YES